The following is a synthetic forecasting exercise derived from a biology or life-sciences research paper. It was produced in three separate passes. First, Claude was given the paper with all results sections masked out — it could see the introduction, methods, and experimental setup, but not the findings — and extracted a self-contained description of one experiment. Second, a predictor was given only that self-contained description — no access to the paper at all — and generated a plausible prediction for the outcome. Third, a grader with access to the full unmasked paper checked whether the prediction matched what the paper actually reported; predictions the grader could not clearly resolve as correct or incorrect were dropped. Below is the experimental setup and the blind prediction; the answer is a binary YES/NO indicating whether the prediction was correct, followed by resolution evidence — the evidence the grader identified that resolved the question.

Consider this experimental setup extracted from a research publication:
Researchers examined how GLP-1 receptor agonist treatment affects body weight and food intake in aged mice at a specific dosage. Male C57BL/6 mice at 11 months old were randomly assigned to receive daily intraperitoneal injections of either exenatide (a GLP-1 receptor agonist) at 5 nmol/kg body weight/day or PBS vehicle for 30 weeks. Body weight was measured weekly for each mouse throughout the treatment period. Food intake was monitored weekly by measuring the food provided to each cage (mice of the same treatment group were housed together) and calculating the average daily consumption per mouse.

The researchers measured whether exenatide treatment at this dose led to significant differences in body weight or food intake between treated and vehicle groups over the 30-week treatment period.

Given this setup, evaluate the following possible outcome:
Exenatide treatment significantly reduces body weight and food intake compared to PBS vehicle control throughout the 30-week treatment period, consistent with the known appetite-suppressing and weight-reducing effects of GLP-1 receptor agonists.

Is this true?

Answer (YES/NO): NO